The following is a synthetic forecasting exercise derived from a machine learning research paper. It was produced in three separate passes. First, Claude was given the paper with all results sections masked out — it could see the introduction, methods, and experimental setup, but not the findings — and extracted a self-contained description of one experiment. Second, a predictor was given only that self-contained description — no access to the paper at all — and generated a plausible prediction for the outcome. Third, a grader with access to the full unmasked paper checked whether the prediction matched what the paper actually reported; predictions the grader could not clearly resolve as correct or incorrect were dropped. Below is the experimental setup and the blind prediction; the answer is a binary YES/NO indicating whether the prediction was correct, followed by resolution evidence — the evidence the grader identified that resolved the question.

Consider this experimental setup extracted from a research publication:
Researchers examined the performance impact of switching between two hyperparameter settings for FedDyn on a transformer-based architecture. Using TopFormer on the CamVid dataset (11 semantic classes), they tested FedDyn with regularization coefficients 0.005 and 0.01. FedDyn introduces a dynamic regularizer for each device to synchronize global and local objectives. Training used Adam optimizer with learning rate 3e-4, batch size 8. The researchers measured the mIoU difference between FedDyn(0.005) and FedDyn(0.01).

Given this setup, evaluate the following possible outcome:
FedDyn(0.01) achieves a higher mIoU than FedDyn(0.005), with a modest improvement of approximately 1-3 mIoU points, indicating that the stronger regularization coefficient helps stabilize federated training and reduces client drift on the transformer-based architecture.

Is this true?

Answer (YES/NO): YES